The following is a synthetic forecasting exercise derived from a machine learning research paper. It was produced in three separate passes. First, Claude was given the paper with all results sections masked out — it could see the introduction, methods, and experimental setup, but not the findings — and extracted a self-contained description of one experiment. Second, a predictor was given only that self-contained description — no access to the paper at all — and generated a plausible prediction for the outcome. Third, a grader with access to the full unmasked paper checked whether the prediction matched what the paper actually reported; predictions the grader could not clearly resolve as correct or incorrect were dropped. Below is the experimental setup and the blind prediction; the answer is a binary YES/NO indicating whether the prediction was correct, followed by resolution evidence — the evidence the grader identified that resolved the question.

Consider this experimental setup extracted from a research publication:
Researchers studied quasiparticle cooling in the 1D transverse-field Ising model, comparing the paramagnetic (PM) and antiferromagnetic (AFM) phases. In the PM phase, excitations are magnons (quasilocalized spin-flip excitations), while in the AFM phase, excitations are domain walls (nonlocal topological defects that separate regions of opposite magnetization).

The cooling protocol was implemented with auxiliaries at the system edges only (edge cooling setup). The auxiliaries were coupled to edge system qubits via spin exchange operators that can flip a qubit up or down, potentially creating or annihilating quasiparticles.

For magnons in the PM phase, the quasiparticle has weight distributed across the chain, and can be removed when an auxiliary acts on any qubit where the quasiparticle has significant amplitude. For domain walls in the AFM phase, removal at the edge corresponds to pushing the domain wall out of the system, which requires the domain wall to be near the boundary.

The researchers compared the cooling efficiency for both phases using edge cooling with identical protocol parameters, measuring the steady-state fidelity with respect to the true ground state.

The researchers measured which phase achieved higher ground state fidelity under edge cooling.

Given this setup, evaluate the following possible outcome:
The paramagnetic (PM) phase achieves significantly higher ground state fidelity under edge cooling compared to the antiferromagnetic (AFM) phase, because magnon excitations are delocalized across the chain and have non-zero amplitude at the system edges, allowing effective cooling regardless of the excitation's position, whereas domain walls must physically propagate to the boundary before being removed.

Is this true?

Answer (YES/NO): YES